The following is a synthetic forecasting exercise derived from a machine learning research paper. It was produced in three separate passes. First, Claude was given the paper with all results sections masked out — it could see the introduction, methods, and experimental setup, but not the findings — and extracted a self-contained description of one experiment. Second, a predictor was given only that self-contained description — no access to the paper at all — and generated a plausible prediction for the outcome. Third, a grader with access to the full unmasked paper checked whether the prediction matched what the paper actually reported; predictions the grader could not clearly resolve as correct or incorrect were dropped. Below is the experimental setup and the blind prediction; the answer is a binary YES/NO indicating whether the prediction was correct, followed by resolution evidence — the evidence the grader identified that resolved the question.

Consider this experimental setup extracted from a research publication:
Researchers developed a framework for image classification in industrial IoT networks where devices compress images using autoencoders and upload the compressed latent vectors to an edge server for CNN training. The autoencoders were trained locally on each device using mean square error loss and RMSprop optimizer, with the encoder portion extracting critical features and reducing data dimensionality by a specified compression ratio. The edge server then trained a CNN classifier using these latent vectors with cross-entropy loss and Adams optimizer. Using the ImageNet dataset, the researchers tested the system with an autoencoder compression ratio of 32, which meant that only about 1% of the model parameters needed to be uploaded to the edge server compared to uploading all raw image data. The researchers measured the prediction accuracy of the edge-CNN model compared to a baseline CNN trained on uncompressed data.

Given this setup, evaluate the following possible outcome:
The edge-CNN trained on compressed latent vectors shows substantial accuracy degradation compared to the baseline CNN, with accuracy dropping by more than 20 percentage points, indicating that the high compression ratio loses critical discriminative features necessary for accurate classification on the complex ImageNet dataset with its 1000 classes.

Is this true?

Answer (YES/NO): NO